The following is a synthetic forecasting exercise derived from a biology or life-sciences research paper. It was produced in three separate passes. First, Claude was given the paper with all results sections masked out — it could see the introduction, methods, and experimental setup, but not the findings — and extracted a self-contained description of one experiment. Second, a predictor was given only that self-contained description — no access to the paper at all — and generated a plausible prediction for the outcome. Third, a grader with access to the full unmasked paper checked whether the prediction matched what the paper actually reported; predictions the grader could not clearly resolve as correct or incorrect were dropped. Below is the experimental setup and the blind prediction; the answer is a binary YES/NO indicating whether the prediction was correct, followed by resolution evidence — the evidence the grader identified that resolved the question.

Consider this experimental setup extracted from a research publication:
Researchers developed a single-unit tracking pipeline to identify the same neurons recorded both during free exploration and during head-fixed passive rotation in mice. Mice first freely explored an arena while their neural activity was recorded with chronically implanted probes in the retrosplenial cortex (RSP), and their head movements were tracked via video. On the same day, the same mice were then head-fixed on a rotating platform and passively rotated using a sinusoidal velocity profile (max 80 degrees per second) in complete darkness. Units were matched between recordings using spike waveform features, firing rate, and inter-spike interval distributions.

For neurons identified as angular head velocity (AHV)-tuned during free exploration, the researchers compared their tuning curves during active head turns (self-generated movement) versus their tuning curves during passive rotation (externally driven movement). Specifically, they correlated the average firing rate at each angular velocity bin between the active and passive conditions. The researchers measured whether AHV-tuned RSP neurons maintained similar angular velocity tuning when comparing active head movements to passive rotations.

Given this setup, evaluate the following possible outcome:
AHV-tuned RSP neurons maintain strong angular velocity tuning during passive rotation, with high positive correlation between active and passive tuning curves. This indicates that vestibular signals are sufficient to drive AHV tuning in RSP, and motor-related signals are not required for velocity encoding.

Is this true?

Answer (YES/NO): NO